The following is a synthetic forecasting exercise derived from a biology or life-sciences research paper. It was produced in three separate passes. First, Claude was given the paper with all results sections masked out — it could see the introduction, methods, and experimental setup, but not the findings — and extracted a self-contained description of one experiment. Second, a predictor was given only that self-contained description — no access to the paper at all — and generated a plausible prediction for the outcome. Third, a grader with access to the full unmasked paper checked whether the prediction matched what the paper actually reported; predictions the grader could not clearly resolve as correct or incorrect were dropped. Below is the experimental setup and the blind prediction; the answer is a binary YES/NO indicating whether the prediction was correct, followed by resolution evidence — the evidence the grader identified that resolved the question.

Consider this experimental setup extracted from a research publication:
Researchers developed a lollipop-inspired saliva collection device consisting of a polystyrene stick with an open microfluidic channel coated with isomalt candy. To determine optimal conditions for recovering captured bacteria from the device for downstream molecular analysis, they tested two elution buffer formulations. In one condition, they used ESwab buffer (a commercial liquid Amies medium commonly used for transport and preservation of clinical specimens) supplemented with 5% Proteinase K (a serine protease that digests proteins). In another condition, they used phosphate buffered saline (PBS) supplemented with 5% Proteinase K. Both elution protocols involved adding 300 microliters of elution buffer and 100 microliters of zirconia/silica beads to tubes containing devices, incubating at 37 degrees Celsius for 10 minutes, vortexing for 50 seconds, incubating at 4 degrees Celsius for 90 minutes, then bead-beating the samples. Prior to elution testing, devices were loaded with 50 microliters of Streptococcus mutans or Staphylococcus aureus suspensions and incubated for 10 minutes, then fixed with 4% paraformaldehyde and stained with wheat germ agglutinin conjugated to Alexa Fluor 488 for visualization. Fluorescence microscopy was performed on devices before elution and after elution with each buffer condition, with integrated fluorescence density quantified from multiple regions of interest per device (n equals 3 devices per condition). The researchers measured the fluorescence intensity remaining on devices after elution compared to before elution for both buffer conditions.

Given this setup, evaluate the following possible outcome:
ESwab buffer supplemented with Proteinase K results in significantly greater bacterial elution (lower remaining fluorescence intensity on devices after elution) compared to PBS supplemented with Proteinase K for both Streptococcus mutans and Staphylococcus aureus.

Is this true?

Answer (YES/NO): NO